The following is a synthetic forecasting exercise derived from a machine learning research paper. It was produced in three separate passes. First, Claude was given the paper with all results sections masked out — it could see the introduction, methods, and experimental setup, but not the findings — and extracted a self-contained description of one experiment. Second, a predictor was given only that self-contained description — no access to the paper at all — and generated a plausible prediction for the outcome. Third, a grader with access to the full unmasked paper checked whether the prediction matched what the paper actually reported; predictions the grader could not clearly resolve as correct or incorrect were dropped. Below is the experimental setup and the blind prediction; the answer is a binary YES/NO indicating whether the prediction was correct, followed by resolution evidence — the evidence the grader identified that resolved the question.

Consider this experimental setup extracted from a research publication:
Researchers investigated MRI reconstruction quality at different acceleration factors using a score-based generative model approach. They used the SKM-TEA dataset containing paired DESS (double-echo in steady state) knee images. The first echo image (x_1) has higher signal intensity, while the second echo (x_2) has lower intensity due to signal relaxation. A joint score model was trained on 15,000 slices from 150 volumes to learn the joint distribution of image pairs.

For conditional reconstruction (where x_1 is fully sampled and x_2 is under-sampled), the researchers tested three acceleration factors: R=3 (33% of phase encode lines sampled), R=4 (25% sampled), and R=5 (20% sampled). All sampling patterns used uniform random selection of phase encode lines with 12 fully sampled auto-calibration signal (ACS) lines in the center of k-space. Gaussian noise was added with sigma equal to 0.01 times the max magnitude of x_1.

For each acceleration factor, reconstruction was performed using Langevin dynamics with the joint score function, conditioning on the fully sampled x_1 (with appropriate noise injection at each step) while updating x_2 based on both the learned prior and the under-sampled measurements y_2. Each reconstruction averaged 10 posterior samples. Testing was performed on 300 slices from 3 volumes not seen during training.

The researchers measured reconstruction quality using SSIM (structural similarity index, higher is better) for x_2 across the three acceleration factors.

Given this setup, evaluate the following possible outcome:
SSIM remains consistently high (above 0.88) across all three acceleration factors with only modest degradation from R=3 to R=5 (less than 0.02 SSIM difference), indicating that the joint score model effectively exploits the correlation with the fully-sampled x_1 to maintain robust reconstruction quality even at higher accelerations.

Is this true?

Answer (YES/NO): NO